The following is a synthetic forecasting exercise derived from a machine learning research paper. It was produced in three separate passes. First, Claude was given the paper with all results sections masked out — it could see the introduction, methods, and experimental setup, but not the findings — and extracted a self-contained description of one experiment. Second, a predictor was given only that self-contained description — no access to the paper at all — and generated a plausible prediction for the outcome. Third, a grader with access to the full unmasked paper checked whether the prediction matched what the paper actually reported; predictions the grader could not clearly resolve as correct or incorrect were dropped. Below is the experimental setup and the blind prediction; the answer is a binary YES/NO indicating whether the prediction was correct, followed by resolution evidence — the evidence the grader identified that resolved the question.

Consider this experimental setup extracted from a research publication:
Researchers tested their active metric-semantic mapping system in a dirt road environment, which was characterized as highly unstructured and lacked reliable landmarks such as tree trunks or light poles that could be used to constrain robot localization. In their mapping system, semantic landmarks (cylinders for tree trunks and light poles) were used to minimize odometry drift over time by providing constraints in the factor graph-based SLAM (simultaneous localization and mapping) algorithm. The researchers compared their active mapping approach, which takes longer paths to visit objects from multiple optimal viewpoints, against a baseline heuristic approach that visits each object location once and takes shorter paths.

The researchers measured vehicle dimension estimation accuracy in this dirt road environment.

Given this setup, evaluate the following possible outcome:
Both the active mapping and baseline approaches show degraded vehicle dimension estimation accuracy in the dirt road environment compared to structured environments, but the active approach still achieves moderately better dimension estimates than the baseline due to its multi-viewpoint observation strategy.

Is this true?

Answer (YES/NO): NO